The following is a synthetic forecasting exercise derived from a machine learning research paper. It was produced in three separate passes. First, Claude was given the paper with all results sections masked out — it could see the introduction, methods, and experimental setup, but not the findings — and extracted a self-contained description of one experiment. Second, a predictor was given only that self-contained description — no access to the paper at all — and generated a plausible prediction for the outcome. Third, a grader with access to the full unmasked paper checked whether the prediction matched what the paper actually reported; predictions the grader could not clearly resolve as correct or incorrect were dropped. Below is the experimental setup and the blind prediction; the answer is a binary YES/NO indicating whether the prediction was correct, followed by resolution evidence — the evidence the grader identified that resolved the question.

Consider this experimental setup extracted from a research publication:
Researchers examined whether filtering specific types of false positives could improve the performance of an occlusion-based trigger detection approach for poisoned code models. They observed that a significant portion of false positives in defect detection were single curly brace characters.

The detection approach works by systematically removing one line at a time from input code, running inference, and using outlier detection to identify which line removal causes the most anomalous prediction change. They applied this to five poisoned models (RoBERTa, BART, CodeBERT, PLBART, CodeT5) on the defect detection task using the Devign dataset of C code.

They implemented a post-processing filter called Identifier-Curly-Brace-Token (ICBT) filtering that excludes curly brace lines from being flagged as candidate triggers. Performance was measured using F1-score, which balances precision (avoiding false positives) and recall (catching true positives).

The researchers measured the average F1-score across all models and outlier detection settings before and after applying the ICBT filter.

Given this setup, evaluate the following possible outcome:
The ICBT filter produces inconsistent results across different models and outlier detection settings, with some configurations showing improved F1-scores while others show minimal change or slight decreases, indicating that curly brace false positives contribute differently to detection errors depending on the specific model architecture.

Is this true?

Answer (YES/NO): NO